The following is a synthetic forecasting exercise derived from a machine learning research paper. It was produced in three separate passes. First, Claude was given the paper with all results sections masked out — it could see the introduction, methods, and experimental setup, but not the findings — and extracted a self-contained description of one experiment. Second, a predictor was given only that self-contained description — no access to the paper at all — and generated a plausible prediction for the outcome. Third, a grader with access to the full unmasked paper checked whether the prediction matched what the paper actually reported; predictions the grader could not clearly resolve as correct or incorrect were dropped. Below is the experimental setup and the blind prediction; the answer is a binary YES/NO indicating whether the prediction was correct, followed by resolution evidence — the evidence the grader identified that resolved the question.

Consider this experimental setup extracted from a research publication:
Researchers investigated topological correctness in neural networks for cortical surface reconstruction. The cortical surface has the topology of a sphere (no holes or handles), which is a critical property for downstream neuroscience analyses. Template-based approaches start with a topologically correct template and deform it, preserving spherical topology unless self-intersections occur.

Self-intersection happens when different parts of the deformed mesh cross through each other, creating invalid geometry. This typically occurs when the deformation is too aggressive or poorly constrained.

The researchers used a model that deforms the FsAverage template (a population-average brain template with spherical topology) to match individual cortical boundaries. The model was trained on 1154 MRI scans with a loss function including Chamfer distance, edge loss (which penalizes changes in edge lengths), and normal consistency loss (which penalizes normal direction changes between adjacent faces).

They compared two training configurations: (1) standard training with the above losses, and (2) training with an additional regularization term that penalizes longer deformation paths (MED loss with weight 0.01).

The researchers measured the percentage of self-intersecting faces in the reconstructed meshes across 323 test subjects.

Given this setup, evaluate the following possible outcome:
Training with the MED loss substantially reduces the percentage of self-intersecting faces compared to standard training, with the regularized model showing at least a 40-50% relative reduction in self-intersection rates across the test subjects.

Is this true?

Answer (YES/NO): NO